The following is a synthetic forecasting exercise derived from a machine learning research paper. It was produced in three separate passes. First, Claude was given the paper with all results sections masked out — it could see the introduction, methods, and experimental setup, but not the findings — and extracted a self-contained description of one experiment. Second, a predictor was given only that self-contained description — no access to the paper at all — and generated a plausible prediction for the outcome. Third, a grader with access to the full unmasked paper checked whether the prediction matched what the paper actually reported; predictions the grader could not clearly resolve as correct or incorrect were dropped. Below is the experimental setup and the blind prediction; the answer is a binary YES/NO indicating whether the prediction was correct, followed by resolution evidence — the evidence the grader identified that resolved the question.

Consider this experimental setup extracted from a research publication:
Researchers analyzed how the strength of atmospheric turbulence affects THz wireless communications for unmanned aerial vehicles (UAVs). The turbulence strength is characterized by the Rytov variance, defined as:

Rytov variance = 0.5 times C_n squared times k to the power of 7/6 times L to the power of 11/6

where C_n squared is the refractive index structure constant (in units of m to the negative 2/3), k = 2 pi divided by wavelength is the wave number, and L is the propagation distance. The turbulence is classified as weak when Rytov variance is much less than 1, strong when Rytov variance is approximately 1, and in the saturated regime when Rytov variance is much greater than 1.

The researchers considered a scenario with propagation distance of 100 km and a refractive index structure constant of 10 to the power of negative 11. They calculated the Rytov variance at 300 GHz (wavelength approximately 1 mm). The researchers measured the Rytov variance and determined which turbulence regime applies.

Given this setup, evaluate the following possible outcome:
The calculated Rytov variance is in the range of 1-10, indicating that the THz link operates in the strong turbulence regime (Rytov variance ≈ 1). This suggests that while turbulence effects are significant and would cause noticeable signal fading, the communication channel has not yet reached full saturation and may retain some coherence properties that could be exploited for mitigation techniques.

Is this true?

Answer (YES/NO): NO